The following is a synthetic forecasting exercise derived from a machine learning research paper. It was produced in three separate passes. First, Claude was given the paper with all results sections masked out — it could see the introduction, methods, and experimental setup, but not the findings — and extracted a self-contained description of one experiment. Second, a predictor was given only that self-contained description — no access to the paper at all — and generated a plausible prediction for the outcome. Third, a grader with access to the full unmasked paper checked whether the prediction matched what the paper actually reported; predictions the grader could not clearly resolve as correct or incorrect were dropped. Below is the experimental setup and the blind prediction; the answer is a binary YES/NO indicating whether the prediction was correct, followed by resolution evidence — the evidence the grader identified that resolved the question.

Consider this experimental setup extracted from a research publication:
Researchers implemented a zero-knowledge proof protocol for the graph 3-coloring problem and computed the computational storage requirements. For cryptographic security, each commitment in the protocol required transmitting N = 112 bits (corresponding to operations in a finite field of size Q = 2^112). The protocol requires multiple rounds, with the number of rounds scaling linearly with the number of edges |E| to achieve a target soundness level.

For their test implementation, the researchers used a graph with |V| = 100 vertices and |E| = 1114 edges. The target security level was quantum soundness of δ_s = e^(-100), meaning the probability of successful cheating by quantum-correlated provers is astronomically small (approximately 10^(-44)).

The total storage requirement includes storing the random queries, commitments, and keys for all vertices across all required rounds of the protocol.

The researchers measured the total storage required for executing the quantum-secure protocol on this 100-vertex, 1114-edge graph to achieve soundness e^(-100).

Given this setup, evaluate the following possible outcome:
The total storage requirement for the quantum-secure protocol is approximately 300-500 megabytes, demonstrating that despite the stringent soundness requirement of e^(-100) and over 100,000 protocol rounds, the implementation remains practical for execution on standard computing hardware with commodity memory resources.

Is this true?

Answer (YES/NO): NO